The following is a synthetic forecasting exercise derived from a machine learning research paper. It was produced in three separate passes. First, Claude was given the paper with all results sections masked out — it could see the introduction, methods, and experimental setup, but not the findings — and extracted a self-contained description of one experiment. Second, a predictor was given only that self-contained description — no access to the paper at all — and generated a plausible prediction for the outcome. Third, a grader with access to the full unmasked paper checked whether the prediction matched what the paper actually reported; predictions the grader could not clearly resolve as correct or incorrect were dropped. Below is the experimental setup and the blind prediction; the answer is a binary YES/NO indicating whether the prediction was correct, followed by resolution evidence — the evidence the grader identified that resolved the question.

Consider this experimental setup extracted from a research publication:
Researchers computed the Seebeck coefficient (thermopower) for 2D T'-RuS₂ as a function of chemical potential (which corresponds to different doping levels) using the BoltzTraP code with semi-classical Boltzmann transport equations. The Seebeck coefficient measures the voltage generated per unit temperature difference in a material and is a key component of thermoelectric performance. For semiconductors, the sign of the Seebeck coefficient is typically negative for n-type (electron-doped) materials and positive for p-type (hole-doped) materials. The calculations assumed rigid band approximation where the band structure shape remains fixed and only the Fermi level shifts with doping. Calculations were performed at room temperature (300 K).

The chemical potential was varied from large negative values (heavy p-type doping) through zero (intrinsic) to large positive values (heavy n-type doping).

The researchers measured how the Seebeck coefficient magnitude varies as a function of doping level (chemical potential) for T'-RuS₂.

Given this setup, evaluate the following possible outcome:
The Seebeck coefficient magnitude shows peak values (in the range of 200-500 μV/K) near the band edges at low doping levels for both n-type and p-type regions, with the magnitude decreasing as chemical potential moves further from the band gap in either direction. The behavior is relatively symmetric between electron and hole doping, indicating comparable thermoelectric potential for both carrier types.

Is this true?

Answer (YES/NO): NO